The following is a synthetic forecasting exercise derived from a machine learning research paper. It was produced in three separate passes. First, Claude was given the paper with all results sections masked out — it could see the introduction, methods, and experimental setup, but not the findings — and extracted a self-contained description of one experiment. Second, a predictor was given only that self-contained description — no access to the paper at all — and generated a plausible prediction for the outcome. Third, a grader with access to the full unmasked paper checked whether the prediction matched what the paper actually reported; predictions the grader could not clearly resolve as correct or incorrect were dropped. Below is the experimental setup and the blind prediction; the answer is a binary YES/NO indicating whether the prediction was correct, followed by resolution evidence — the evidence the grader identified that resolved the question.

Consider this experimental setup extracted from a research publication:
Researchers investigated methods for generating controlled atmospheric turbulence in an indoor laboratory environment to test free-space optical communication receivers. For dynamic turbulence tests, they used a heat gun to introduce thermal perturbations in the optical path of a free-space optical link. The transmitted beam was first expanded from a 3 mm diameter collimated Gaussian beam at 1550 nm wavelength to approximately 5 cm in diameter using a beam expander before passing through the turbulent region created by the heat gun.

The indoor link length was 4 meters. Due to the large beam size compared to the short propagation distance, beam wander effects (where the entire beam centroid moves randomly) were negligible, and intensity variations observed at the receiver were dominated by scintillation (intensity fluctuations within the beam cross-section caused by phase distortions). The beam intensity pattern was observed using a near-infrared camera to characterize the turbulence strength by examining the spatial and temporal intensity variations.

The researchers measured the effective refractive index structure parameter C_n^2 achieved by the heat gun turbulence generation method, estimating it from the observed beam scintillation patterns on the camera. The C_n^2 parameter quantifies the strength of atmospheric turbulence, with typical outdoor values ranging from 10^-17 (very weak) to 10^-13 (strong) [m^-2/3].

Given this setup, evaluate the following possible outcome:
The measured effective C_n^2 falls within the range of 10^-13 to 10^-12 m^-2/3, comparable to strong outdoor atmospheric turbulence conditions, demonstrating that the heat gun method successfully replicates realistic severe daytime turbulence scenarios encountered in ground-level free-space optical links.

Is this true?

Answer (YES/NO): YES